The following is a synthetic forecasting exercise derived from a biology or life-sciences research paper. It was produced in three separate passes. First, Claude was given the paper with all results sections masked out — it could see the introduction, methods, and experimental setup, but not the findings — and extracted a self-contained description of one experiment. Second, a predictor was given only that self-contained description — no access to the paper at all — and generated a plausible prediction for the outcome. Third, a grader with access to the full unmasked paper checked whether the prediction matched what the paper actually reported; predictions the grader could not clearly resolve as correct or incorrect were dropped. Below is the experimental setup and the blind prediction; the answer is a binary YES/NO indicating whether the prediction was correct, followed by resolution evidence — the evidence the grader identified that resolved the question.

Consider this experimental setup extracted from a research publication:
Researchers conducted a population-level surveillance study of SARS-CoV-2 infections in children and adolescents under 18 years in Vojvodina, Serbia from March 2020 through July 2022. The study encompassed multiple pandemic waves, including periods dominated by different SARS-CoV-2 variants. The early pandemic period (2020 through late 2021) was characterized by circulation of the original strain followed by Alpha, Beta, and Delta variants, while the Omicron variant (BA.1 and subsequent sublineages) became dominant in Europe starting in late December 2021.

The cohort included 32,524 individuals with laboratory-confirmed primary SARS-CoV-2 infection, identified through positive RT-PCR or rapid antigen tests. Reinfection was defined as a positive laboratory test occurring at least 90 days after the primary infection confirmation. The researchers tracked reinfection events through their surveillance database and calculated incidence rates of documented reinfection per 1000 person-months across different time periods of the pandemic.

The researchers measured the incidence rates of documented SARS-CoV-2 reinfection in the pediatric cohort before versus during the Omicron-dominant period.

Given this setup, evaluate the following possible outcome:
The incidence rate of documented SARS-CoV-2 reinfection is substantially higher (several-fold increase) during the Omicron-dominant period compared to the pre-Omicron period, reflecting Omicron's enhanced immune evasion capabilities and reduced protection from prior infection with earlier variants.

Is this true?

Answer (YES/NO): YES